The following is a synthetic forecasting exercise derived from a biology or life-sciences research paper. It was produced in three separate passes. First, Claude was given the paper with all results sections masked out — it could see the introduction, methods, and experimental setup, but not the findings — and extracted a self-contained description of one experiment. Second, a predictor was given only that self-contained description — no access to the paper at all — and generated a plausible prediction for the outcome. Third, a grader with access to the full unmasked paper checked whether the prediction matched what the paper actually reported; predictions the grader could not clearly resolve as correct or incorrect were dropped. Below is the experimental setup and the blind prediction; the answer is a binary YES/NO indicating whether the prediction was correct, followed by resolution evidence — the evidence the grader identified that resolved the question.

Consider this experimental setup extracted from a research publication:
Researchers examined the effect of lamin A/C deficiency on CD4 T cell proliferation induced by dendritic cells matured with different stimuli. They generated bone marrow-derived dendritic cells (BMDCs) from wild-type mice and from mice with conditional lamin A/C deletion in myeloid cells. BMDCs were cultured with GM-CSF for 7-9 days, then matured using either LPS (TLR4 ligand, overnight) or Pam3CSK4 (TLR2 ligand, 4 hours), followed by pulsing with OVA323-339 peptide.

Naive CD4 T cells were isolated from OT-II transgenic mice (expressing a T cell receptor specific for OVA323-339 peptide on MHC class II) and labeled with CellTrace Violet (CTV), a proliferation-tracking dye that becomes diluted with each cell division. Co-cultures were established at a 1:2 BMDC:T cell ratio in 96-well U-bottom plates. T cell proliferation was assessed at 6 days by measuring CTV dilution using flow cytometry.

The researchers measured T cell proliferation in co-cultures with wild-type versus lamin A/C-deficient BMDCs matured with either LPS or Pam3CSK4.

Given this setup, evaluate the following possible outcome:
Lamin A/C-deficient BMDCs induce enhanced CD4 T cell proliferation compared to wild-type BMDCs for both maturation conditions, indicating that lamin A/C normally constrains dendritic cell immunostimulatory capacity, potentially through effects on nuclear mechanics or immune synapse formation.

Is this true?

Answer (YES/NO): NO